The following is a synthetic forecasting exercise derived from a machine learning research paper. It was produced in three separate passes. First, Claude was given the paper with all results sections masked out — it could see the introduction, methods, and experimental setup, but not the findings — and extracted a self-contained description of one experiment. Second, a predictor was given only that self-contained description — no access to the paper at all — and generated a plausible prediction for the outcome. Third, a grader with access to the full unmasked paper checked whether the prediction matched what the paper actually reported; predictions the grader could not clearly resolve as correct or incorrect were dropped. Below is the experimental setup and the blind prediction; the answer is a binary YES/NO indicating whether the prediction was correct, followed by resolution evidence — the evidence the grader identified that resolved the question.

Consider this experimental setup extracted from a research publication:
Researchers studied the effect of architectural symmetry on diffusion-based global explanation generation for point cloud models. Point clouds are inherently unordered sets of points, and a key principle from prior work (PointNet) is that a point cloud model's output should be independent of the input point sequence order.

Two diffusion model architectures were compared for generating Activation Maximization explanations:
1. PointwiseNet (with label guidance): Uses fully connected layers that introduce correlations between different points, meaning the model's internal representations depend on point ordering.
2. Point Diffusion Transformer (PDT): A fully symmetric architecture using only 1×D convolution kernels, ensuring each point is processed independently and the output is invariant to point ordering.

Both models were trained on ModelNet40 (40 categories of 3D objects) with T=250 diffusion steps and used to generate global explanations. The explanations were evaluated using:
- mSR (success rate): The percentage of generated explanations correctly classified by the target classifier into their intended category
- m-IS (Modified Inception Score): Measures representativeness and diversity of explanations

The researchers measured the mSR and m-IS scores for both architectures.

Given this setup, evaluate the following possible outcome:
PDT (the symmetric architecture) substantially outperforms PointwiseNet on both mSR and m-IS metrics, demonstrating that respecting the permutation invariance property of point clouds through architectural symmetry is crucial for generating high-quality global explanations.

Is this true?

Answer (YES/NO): NO